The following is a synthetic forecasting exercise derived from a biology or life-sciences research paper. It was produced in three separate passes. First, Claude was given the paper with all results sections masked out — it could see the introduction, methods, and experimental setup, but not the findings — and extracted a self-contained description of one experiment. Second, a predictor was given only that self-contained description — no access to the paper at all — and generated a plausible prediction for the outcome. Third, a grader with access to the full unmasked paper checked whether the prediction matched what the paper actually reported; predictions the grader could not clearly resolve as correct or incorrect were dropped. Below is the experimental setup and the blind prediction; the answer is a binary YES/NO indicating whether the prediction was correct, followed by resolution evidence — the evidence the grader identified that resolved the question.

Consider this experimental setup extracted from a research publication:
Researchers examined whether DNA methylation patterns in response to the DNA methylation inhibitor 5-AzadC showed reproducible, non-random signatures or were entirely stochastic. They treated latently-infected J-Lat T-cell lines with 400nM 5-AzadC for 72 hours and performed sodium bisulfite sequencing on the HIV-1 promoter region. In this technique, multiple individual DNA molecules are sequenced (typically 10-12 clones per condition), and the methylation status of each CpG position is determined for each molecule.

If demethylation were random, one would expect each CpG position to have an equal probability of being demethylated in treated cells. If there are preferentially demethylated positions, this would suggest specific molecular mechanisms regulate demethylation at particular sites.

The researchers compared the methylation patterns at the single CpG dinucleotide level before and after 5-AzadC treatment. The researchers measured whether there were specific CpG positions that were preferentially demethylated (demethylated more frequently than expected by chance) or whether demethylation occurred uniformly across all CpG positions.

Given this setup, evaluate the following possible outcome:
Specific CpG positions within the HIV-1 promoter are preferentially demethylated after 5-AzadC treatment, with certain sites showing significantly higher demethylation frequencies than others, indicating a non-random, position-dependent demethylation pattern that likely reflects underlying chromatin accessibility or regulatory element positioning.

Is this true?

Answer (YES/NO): YES